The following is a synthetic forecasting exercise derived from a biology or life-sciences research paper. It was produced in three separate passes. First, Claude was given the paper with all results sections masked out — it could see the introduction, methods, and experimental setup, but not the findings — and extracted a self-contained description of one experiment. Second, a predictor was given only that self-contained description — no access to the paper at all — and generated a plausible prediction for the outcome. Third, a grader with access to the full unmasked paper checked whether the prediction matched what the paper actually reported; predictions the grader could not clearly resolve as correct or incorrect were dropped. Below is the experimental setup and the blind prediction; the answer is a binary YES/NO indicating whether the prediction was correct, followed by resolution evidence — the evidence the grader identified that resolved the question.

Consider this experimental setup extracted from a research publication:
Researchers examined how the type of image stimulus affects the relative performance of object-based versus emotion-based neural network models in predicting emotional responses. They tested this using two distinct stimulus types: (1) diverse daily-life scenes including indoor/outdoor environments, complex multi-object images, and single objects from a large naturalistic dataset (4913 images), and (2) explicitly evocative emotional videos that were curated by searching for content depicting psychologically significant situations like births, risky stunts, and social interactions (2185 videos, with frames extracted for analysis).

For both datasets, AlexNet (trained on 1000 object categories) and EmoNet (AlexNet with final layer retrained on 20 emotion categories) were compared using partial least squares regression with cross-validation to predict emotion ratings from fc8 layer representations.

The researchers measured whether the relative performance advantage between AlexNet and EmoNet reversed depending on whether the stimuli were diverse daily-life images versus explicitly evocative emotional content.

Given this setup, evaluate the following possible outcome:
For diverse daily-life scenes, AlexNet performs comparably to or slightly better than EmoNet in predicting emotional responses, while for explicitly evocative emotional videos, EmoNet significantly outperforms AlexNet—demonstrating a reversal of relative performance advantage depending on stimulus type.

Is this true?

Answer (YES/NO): NO